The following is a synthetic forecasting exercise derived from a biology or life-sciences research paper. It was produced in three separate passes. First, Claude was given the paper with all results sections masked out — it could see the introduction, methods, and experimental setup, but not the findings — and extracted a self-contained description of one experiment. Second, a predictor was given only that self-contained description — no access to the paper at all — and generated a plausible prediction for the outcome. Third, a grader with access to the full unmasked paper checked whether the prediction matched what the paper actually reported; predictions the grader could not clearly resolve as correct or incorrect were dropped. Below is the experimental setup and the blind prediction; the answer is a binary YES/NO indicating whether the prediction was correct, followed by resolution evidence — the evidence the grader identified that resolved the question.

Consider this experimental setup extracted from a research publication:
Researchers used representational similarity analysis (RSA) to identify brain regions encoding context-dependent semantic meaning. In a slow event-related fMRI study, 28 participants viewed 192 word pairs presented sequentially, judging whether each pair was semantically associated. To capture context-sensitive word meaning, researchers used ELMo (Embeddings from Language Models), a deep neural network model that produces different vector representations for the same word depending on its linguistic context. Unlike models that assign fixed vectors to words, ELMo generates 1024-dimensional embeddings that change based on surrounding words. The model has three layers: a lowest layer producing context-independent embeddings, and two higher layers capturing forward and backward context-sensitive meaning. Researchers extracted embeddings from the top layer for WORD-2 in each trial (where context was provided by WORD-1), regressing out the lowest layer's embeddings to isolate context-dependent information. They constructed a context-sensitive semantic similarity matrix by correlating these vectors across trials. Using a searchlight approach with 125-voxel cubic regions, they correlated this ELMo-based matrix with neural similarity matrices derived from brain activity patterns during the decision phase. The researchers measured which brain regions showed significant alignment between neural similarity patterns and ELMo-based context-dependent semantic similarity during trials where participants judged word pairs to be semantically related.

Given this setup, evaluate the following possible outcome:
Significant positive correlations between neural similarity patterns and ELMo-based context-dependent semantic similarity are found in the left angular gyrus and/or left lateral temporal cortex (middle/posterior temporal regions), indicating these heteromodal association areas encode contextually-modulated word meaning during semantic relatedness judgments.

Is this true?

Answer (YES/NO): YES